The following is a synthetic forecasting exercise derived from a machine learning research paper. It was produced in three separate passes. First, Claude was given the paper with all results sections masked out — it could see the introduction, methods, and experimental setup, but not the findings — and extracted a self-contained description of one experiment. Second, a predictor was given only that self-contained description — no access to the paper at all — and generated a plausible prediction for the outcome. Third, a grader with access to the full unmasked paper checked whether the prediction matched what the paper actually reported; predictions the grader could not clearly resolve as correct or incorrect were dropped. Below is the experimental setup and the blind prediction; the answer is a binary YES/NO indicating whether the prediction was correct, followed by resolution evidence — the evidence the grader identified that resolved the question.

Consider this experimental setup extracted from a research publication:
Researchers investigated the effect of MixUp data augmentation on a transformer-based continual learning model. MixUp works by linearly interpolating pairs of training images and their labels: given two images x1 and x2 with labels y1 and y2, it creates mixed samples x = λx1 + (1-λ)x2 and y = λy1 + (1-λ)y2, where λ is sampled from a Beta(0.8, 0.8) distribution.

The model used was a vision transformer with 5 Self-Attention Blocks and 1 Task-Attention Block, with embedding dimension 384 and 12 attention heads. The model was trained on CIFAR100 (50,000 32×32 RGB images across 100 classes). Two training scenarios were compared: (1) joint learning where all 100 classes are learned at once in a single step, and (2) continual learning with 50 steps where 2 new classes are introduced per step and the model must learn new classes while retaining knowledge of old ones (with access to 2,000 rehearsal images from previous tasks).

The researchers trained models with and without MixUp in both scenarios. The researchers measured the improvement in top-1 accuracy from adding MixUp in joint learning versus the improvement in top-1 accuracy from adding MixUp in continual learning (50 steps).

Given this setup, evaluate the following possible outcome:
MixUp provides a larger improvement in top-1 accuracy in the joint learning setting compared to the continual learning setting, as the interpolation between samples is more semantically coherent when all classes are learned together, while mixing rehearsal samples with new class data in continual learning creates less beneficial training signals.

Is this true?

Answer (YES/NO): NO